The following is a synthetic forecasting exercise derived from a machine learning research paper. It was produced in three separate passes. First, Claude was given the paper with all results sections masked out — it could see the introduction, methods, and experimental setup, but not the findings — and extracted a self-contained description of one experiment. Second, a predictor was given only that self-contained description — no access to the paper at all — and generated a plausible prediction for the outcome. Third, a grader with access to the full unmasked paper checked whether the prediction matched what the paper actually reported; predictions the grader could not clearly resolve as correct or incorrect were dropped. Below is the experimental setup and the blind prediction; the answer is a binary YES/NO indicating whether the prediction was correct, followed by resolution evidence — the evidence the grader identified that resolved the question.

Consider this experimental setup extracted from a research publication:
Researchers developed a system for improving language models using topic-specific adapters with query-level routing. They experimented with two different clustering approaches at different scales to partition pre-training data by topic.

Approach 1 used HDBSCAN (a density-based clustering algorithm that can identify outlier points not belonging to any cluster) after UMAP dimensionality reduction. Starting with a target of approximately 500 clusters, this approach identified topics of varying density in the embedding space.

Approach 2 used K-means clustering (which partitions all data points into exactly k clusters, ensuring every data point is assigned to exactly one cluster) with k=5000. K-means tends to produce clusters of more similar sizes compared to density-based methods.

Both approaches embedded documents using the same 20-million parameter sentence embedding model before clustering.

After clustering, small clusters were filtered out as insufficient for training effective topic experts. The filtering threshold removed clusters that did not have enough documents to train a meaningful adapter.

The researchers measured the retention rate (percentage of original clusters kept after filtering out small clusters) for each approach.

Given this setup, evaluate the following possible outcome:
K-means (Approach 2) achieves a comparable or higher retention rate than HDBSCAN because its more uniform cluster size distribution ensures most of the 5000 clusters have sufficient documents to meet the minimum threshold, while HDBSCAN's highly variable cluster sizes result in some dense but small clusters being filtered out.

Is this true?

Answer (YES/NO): YES